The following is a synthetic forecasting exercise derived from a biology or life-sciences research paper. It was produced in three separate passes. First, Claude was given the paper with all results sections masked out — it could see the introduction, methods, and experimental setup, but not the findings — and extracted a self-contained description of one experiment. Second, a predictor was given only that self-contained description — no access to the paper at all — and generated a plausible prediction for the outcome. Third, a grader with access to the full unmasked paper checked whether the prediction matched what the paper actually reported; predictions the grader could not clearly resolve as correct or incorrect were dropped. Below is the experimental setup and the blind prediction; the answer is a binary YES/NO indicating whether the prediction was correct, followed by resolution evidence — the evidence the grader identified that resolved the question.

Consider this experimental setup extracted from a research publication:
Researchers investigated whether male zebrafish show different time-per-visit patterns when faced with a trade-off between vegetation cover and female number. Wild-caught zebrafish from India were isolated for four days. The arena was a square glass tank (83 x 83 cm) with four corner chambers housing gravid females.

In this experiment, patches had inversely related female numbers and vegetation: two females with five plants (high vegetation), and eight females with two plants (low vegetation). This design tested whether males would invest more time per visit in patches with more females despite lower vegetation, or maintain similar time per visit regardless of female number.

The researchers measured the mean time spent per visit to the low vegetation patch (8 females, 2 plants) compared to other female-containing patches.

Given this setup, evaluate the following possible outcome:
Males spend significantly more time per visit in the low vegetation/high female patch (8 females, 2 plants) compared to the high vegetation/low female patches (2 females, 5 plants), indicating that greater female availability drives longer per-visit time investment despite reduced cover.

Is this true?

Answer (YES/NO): NO